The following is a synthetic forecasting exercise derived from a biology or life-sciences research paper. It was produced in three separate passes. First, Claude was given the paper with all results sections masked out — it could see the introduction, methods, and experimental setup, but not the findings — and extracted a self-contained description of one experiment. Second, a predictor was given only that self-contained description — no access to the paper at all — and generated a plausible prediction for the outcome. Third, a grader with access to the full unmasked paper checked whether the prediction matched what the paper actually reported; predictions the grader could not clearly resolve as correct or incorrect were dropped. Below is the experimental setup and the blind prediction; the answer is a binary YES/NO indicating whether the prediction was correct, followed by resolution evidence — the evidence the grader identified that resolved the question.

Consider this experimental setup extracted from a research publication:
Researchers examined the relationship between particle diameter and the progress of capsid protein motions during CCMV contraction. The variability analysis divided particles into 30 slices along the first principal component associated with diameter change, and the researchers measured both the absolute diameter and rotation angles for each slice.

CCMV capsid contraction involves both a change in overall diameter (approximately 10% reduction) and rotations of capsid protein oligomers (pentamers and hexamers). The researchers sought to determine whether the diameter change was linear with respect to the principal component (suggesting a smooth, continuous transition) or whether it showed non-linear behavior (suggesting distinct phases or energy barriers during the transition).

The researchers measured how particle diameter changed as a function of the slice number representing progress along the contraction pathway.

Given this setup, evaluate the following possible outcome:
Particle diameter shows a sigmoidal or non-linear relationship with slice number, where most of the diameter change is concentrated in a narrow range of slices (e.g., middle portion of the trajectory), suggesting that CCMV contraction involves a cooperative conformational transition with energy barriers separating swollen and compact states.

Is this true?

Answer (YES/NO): NO